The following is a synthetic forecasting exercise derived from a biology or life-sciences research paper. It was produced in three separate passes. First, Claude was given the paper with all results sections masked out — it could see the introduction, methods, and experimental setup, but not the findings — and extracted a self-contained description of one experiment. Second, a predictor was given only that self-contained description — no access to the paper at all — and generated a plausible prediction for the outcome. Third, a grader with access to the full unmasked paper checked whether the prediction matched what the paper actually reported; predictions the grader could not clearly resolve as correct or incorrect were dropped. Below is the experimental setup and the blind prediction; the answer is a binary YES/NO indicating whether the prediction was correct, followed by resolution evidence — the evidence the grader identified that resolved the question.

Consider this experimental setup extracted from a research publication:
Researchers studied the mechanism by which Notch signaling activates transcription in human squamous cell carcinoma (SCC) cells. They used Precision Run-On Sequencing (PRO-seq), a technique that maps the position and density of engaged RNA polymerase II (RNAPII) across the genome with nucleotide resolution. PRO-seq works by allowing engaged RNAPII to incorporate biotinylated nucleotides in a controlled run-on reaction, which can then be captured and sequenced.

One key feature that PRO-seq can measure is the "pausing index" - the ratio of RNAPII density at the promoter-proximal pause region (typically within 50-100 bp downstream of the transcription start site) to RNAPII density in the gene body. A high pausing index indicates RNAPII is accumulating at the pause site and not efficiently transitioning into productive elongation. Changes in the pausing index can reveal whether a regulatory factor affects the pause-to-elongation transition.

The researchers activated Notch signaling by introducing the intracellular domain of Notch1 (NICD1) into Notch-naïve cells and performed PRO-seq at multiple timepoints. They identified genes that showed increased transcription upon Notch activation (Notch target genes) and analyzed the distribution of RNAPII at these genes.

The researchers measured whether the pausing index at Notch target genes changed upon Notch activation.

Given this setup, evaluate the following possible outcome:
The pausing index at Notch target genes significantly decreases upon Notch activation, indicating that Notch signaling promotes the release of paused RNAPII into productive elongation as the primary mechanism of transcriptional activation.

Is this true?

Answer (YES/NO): YES